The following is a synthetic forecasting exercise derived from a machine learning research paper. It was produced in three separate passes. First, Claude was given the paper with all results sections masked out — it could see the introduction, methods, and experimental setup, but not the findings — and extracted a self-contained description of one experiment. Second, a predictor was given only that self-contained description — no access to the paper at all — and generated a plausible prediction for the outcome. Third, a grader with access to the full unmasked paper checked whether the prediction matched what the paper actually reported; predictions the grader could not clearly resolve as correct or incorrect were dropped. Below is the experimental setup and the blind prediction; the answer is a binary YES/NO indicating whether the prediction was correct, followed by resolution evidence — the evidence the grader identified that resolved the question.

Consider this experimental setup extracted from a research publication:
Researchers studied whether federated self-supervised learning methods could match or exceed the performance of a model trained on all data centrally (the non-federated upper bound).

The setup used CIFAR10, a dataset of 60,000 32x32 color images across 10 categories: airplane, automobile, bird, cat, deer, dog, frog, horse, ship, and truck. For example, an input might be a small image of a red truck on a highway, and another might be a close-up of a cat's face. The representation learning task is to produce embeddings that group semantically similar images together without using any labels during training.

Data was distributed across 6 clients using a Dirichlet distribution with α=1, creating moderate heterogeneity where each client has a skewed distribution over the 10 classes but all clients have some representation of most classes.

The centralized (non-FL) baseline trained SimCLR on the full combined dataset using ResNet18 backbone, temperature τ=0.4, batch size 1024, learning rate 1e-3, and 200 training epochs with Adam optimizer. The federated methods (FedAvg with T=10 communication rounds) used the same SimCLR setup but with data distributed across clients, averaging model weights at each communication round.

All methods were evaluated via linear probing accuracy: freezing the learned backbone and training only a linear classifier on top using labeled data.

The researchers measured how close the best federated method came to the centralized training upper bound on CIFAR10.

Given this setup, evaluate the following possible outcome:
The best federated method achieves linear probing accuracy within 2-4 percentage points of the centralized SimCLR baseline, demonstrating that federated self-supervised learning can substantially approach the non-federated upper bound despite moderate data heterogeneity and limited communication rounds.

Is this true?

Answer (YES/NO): NO